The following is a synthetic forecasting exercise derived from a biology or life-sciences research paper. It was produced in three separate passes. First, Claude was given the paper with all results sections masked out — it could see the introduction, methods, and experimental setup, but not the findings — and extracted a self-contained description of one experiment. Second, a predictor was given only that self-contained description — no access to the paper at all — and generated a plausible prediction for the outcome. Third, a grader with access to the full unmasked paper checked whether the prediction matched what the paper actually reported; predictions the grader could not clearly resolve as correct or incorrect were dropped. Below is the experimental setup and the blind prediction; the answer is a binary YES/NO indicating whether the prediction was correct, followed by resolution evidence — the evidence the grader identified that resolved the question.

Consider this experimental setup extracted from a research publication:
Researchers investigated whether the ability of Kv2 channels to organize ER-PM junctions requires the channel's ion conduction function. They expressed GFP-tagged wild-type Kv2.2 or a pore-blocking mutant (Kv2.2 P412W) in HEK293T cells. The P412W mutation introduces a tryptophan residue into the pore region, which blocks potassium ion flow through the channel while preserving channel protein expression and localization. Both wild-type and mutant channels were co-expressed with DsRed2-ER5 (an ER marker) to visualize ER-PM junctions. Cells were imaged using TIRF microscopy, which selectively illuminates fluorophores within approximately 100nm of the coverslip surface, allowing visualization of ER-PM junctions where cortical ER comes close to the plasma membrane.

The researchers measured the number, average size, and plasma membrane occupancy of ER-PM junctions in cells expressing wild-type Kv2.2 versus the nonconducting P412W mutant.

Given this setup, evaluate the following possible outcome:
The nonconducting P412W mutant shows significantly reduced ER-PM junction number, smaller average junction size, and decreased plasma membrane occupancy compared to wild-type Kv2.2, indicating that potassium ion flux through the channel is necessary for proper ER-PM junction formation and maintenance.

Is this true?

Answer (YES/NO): NO